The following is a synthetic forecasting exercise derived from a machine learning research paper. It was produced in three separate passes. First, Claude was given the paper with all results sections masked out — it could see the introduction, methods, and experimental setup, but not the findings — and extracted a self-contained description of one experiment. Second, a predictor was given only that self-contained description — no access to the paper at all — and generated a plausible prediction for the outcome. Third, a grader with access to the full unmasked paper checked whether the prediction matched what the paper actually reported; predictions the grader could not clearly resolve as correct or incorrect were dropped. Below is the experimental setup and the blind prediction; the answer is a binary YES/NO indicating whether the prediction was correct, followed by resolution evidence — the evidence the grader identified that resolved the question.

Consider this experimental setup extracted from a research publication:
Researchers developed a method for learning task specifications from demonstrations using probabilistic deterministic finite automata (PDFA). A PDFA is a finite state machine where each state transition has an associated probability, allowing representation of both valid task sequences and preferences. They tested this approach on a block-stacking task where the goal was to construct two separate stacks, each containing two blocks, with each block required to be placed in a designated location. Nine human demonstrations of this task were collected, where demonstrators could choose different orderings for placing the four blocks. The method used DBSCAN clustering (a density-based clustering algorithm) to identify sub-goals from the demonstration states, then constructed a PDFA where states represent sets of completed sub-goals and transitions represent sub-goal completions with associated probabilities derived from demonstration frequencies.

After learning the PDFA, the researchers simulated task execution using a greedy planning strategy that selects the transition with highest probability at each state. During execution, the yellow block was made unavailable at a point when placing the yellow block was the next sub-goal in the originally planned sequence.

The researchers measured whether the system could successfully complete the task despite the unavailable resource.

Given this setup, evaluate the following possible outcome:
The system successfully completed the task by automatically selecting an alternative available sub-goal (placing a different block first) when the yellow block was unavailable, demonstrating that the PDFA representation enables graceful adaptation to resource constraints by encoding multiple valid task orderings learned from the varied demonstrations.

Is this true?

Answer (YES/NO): YES